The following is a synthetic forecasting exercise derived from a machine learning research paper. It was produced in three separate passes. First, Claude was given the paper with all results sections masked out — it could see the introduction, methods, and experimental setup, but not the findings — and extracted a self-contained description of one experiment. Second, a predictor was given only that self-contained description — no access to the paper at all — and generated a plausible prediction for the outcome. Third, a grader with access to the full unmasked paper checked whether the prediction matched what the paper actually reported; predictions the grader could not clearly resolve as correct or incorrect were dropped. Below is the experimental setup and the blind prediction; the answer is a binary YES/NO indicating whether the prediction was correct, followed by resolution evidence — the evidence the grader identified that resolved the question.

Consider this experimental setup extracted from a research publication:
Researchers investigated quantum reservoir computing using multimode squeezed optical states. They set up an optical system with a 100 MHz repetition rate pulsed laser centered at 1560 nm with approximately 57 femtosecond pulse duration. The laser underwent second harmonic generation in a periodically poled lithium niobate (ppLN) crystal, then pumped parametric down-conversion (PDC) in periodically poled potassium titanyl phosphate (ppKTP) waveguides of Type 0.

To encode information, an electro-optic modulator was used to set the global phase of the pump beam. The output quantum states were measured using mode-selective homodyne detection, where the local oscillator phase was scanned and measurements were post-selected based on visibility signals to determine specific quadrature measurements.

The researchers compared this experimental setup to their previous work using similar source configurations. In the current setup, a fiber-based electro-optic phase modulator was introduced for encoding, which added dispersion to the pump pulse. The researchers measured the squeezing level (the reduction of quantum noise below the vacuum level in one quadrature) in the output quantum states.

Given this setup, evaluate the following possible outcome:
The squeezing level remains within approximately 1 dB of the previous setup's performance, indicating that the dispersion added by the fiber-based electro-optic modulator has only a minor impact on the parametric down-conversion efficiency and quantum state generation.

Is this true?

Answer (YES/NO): NO